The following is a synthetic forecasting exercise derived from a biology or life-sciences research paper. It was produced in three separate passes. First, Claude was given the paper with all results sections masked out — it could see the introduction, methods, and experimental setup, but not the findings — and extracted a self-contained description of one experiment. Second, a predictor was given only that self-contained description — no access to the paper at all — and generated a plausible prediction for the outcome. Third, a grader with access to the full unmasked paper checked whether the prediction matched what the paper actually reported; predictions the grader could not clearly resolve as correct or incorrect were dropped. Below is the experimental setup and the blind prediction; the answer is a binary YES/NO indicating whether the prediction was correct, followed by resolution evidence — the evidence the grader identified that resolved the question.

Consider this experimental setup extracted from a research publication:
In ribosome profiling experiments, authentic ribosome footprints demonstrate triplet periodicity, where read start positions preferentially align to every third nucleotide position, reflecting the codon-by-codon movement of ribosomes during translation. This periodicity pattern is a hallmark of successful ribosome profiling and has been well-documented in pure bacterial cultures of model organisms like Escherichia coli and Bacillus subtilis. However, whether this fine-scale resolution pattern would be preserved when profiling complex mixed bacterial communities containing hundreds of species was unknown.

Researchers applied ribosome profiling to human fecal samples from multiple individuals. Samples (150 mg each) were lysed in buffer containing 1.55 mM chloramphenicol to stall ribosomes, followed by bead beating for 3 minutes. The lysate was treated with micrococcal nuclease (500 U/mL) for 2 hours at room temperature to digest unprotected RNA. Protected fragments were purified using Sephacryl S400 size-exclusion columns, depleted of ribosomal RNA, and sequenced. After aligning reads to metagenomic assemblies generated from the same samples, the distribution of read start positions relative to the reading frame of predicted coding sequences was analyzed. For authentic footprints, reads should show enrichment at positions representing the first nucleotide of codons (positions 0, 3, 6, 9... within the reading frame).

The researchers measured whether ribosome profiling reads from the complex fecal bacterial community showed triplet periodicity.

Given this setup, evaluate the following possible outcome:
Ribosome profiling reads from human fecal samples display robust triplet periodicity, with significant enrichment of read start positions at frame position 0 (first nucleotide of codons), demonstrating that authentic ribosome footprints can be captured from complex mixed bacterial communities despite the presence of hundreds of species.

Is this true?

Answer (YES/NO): NO